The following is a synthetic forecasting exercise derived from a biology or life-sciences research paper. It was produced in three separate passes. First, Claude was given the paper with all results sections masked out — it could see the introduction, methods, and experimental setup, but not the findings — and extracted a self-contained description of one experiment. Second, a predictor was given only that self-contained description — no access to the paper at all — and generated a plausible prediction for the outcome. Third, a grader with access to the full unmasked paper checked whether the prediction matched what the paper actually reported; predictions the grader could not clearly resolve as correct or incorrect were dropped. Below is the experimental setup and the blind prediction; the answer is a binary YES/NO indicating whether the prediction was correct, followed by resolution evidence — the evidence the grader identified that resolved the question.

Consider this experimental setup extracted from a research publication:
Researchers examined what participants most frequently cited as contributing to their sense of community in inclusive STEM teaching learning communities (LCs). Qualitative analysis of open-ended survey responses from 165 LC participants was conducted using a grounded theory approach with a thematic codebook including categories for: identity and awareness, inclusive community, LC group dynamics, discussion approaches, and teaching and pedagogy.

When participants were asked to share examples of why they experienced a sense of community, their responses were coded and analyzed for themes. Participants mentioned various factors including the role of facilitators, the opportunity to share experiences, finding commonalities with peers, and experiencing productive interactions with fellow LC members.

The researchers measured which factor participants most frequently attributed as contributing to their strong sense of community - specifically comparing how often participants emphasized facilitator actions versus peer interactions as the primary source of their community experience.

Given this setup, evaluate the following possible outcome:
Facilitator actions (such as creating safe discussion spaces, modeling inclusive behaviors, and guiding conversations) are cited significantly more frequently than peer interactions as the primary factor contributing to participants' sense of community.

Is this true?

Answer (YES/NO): NO